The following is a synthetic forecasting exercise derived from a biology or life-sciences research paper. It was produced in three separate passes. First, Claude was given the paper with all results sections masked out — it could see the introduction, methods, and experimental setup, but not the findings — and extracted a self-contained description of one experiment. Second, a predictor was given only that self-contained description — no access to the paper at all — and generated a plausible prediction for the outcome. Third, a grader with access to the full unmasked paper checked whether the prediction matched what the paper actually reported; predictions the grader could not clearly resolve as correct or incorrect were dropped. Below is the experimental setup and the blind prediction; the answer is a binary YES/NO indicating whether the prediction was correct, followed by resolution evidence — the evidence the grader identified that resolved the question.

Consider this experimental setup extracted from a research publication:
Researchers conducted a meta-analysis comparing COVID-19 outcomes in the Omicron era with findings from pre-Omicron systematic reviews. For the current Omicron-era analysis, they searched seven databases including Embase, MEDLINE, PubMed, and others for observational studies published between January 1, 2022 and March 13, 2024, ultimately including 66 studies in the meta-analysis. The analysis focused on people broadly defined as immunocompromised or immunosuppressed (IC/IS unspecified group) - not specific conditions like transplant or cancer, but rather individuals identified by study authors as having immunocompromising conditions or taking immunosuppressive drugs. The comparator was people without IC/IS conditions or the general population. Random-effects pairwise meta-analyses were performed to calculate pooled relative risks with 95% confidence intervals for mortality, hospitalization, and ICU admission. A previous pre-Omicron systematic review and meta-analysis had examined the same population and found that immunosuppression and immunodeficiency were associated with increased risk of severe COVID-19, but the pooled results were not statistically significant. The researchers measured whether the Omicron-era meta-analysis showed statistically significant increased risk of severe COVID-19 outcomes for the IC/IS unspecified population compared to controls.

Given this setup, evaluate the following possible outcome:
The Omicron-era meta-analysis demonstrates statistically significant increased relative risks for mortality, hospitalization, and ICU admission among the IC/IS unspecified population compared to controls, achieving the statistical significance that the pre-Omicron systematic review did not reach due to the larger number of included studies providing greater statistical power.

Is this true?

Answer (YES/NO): YES